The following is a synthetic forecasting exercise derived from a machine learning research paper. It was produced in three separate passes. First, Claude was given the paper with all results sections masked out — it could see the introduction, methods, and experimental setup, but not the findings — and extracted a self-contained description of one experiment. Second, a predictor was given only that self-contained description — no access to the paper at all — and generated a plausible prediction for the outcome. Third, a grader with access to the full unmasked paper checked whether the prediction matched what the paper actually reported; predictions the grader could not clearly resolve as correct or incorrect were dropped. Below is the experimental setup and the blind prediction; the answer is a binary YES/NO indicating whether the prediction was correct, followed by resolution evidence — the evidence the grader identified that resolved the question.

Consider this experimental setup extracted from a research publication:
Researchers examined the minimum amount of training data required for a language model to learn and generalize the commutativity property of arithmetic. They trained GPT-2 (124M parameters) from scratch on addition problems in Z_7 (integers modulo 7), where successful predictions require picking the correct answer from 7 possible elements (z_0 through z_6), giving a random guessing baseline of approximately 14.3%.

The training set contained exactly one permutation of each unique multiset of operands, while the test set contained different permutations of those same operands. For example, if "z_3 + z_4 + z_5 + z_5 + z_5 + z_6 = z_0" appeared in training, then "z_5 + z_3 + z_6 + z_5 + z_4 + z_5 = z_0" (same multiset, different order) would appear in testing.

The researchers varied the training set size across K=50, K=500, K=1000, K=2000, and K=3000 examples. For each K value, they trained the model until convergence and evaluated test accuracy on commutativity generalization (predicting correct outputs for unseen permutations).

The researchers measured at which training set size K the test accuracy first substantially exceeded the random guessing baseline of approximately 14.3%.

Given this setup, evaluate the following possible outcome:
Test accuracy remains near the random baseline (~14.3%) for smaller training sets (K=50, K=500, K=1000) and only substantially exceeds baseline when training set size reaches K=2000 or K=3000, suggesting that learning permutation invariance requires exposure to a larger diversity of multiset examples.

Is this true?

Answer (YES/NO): NO